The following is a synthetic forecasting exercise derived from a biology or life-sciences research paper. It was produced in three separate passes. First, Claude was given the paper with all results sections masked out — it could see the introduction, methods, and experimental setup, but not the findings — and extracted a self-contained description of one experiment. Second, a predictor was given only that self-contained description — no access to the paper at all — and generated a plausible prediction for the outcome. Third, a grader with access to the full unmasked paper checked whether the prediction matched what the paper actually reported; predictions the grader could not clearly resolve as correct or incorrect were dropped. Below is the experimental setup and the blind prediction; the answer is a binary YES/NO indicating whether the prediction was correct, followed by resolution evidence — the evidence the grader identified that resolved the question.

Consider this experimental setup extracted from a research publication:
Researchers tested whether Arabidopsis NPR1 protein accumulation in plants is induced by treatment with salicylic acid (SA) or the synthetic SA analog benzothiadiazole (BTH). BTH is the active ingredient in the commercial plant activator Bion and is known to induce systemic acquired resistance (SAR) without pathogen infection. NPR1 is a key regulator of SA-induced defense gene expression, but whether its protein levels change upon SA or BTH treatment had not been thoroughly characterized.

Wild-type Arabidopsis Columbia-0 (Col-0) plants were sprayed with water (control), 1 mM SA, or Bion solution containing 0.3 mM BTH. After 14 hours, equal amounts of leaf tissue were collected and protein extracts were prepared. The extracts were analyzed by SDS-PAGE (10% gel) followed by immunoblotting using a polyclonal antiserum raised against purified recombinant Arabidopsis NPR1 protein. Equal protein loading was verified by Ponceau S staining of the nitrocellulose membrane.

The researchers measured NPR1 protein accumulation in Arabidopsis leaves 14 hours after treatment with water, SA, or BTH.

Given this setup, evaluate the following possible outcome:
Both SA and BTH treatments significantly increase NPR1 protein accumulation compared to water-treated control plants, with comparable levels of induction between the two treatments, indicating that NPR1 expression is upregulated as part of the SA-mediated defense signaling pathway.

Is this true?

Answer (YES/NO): NO